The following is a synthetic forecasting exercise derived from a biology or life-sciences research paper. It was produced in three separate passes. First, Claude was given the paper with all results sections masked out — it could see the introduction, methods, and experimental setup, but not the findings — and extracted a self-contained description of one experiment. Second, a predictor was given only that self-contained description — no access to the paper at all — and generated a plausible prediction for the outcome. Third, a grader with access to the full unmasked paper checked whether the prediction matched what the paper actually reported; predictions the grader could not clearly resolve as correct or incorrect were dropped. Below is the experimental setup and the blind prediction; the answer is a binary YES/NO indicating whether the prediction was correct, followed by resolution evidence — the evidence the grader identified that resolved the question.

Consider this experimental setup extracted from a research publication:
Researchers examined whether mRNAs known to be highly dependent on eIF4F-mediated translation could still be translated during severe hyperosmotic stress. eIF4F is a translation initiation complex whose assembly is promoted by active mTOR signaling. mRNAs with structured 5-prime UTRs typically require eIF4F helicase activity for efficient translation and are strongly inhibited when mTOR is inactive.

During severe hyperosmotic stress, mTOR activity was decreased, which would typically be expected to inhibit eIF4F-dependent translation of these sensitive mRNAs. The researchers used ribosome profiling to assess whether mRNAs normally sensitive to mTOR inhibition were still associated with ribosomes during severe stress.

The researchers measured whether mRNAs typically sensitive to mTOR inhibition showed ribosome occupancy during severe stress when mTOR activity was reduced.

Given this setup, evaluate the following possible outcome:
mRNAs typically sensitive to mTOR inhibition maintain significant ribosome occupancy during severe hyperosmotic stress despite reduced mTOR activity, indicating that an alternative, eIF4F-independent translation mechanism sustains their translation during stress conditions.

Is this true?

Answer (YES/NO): YES